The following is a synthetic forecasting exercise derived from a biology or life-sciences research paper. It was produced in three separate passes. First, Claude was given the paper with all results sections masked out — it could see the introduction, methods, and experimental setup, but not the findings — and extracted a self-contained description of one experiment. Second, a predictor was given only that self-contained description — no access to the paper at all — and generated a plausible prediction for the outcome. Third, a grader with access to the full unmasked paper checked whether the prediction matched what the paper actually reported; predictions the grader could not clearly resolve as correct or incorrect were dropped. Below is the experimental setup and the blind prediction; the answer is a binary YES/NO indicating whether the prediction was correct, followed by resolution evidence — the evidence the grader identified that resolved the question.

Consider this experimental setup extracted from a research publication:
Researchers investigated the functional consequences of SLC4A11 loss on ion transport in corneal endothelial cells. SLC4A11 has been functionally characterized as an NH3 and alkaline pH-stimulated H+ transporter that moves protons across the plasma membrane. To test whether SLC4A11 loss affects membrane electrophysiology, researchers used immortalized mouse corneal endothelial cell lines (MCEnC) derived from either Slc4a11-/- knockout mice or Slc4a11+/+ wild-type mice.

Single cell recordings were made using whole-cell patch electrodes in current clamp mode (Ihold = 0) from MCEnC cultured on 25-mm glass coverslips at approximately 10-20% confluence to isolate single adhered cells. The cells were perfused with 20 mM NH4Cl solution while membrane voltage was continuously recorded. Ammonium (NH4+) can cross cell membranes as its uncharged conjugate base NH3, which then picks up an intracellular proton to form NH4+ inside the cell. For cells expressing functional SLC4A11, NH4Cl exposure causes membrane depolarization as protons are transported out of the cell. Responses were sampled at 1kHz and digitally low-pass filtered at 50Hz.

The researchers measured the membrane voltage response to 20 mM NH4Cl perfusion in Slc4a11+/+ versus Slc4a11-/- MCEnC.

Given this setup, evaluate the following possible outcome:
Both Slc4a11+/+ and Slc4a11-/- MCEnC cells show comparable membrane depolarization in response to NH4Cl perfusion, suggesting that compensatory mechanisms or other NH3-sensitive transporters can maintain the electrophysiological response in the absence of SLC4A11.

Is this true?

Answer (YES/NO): NO